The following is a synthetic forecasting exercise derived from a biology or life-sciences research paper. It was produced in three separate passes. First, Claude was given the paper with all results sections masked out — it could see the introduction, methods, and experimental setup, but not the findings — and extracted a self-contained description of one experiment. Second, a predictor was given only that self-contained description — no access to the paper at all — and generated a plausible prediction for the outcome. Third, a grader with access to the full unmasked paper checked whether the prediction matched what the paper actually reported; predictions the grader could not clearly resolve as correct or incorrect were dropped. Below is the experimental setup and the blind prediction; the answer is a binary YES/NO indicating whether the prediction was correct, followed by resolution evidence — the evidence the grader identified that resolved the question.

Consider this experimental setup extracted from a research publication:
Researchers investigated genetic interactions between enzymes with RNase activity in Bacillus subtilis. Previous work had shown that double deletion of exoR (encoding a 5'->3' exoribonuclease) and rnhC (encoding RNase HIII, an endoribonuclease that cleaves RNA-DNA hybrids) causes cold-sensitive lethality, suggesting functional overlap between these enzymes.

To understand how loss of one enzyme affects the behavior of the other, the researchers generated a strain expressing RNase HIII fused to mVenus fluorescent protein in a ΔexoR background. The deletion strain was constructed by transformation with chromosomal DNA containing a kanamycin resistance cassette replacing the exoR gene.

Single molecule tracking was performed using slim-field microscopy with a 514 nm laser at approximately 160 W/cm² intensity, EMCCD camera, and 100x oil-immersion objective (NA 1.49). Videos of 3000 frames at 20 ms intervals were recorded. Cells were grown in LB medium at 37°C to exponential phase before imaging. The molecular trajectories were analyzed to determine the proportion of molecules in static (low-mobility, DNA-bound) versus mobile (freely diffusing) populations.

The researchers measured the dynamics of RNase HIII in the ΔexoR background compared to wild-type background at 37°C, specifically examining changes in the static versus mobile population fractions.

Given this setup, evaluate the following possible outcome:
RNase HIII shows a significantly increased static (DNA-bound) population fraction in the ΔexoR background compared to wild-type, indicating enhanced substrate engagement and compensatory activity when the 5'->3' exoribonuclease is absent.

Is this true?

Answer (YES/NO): YES